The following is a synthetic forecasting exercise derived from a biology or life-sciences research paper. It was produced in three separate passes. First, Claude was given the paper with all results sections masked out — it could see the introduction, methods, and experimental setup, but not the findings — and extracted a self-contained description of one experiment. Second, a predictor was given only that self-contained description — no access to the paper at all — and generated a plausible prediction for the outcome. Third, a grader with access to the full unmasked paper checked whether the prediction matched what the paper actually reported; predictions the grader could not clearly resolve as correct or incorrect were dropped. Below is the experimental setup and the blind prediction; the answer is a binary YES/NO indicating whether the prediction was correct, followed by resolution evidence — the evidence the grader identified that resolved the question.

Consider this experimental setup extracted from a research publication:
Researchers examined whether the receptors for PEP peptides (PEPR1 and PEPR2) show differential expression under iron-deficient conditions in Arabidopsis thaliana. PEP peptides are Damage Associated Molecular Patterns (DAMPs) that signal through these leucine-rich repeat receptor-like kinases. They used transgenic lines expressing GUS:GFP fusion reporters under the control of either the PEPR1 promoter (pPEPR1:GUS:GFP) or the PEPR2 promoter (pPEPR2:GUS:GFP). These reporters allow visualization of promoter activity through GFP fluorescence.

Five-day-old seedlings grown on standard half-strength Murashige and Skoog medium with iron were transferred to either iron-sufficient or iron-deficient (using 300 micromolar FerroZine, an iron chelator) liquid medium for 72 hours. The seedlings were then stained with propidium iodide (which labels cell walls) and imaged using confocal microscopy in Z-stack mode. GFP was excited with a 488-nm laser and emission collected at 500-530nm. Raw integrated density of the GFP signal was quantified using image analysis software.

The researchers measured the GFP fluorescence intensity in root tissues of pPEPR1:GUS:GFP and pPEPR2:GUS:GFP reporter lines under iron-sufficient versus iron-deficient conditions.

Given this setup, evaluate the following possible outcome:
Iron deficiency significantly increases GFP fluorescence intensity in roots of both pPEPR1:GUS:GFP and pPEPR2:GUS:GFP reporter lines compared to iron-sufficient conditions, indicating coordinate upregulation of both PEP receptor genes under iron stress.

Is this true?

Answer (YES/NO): YES